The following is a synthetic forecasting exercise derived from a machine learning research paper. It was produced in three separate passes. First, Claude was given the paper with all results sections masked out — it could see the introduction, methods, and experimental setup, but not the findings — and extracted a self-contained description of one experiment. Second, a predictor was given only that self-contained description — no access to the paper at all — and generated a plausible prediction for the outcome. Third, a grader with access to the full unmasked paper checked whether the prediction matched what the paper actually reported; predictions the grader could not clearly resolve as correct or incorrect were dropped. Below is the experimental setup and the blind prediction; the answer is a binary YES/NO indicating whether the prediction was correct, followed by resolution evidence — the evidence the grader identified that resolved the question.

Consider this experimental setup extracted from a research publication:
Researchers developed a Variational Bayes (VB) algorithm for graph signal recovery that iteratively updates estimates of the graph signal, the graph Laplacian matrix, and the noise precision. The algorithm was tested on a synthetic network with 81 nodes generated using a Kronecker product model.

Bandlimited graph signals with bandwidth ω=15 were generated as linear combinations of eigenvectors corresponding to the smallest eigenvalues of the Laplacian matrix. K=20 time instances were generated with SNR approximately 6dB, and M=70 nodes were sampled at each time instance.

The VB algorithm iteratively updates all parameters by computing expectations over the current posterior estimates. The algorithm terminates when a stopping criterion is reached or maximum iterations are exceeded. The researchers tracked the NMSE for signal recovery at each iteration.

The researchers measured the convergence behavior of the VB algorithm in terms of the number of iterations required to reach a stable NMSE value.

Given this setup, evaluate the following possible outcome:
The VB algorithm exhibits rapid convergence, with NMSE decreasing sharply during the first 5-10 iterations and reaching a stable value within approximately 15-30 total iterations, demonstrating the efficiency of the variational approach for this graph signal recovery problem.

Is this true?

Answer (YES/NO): NO